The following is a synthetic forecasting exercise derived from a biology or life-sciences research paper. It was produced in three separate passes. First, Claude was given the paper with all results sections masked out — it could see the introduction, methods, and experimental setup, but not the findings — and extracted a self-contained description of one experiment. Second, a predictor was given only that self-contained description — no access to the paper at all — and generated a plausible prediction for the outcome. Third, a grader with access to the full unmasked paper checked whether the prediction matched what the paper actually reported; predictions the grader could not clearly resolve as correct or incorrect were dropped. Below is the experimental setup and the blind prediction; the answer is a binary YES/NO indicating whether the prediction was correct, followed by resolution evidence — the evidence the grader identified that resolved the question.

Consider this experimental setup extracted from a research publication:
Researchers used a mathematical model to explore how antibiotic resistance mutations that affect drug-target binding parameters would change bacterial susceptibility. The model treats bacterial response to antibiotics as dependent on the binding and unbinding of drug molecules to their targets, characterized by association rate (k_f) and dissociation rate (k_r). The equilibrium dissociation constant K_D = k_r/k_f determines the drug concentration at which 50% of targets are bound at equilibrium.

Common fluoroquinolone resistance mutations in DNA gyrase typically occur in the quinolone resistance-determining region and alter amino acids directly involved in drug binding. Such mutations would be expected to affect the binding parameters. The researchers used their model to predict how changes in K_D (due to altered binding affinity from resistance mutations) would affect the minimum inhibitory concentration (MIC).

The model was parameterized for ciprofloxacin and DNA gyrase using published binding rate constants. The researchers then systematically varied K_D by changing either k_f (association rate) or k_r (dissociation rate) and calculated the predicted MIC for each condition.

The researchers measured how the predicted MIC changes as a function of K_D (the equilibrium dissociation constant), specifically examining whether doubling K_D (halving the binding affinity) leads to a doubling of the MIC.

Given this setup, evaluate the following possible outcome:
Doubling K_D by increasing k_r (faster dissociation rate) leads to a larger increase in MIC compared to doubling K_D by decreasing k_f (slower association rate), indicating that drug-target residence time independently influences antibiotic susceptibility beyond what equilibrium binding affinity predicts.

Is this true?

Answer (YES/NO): NO